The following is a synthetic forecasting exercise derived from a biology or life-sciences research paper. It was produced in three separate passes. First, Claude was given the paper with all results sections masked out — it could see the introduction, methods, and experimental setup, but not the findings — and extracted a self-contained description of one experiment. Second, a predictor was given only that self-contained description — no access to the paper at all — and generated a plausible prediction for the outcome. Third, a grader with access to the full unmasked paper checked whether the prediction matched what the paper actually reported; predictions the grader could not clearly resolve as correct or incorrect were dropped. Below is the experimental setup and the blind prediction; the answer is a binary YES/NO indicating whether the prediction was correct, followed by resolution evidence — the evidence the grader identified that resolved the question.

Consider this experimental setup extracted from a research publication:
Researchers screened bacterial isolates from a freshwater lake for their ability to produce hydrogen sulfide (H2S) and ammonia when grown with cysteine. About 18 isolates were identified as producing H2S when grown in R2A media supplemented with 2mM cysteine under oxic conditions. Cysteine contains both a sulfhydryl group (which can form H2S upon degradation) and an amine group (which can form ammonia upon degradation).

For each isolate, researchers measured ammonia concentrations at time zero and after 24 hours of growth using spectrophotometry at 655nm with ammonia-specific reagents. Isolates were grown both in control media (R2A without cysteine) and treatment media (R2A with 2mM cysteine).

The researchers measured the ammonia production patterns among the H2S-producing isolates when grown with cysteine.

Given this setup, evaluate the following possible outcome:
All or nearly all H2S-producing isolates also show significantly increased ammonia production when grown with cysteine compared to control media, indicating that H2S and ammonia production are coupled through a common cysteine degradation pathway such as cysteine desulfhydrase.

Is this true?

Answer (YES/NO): NO